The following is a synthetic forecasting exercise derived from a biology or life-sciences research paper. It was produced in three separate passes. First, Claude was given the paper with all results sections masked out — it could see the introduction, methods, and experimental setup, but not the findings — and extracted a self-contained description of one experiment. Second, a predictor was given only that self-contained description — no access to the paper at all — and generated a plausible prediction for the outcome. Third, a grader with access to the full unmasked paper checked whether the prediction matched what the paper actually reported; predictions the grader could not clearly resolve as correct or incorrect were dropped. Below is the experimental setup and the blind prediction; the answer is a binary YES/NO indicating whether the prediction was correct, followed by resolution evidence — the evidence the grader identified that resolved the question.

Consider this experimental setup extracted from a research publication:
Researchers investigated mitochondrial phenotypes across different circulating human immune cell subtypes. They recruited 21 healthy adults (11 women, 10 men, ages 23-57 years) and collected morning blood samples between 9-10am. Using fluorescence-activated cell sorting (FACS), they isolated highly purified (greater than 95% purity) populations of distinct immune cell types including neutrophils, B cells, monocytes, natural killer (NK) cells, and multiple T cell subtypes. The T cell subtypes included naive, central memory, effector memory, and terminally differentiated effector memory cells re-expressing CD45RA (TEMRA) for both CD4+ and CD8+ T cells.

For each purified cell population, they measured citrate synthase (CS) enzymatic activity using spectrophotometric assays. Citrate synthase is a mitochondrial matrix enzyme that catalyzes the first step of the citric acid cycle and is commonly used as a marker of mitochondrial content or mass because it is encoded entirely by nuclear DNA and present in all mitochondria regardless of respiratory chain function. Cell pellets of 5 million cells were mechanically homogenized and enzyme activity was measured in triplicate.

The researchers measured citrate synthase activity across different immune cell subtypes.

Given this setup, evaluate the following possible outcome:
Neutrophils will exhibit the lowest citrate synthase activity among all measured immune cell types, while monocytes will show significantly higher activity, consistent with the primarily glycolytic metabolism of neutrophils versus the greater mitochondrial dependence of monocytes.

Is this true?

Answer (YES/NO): NO